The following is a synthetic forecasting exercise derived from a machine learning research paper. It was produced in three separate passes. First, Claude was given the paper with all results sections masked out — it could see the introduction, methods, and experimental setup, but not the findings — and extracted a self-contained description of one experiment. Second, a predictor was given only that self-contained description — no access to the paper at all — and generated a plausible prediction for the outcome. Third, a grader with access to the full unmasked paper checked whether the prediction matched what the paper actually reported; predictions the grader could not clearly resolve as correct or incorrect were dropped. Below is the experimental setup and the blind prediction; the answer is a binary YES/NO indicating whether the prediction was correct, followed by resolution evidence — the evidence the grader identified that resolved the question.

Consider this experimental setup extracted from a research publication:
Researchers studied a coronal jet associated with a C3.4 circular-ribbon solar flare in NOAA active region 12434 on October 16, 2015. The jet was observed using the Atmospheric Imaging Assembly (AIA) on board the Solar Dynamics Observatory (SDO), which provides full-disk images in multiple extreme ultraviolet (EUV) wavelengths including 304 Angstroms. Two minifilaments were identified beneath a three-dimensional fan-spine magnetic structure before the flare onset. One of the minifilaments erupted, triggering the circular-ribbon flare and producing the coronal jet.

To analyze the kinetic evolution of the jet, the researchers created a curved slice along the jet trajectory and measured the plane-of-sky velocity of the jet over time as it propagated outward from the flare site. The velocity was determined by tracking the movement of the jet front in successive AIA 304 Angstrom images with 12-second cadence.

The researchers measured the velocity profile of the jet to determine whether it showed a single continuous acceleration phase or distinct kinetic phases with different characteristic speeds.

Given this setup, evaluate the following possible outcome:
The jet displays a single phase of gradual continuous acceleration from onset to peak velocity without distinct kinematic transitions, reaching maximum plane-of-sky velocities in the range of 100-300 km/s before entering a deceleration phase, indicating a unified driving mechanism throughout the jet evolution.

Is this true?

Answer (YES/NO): NO